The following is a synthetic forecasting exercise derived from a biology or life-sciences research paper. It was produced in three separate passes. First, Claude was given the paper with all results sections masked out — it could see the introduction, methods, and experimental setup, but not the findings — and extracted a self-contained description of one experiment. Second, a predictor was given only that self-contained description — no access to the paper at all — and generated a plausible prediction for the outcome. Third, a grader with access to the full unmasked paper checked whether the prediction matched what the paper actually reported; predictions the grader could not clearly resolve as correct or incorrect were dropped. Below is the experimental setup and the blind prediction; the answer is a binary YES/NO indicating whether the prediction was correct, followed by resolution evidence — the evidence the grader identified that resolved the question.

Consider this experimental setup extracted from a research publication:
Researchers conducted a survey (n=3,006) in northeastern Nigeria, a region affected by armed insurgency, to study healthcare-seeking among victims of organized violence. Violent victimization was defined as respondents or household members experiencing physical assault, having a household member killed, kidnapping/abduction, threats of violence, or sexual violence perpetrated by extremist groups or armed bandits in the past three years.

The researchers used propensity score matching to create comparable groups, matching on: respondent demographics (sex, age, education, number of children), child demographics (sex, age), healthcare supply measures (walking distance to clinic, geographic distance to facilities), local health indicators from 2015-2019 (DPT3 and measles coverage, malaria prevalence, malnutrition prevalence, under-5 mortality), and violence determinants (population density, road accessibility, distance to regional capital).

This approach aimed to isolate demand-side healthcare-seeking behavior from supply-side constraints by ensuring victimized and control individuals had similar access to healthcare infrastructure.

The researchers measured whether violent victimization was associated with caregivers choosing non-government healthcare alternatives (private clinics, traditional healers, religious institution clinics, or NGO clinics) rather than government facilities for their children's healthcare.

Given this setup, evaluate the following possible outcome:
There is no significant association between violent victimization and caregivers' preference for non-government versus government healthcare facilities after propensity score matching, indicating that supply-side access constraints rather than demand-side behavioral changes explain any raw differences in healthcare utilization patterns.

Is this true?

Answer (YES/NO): NO